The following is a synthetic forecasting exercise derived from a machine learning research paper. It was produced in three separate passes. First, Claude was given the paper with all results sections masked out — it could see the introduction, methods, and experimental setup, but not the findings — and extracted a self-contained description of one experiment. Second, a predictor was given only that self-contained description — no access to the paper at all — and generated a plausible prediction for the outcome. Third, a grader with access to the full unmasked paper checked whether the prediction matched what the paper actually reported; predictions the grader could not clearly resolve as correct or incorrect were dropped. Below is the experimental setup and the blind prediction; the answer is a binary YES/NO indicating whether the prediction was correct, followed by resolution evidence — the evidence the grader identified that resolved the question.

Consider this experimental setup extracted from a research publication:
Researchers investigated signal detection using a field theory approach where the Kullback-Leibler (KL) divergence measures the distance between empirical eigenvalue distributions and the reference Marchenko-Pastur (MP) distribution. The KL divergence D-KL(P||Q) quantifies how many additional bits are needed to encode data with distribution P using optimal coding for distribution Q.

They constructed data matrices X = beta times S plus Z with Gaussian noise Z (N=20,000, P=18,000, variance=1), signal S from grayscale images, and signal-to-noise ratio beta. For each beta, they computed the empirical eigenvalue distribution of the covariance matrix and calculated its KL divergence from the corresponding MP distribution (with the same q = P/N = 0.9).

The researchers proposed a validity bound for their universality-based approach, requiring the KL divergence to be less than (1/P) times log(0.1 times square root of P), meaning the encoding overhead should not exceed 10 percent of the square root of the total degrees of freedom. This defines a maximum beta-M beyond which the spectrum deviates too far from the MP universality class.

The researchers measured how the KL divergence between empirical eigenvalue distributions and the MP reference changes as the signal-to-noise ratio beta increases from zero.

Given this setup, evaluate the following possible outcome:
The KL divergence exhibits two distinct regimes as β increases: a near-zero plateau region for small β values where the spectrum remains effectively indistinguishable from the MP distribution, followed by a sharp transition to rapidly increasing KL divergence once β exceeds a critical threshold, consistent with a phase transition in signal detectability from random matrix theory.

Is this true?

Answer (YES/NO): NO